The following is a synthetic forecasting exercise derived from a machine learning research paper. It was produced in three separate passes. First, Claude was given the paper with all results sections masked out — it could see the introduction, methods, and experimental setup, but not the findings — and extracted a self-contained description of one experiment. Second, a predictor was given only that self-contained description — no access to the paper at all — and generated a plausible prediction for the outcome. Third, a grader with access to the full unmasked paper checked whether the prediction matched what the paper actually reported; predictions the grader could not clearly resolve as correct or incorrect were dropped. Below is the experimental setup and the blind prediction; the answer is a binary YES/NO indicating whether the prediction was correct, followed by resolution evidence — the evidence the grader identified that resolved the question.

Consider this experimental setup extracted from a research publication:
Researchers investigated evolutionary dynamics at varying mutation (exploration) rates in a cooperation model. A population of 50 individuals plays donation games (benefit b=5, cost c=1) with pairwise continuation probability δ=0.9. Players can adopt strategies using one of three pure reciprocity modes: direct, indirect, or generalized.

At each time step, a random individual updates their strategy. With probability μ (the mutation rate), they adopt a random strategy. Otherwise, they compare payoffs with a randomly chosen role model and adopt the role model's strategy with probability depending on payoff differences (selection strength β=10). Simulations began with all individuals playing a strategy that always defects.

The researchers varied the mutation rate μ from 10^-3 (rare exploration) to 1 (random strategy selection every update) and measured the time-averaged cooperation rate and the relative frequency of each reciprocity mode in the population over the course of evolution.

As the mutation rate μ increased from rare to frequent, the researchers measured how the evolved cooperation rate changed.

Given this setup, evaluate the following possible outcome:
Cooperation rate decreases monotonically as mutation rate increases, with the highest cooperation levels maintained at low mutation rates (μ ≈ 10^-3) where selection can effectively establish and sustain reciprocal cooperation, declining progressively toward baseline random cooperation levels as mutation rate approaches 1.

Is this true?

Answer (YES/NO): NO